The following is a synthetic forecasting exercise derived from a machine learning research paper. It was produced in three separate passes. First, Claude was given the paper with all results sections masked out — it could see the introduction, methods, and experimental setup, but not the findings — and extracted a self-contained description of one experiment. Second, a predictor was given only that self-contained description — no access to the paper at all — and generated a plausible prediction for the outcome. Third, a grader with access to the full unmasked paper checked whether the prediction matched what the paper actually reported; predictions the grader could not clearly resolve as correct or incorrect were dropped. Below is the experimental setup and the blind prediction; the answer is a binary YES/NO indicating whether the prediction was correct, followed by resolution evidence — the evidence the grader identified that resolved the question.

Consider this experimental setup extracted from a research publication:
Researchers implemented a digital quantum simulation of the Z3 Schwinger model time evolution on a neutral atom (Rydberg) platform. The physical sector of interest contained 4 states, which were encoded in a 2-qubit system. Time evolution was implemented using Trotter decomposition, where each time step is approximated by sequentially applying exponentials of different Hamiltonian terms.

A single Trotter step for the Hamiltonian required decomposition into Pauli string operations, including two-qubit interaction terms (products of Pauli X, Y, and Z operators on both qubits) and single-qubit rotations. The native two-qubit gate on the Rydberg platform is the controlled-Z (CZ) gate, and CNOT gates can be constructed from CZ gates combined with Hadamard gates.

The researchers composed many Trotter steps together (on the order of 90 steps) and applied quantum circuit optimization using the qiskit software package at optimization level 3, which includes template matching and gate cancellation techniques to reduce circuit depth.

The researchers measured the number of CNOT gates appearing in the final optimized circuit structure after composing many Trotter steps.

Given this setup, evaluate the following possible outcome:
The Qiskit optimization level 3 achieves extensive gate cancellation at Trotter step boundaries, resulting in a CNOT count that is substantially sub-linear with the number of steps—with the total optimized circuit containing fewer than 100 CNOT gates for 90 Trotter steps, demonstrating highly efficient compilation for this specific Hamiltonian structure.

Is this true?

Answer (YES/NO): NO